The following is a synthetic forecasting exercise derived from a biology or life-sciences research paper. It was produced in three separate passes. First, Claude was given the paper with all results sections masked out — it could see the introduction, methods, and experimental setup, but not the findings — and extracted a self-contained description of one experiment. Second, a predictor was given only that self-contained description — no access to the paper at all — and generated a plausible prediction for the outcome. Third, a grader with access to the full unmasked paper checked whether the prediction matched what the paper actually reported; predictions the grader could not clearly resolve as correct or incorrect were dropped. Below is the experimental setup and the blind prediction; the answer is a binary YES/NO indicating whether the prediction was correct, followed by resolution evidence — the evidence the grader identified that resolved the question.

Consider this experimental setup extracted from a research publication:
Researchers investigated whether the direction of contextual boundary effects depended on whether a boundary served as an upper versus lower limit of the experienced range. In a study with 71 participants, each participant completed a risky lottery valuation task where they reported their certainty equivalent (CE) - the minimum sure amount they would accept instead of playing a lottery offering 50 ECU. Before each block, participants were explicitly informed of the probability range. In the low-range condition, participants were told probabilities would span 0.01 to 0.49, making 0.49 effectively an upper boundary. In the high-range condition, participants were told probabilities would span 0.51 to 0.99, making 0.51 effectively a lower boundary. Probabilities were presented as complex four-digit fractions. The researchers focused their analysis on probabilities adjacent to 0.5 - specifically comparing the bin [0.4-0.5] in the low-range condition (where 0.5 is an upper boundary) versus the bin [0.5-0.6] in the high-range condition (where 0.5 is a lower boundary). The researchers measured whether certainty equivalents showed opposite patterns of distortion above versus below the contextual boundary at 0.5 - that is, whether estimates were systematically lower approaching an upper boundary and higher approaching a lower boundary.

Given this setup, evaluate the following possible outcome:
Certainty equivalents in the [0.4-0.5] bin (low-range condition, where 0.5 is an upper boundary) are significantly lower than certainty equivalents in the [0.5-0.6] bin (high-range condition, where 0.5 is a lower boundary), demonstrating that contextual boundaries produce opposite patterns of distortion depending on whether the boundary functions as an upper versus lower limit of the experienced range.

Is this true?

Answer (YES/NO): YES